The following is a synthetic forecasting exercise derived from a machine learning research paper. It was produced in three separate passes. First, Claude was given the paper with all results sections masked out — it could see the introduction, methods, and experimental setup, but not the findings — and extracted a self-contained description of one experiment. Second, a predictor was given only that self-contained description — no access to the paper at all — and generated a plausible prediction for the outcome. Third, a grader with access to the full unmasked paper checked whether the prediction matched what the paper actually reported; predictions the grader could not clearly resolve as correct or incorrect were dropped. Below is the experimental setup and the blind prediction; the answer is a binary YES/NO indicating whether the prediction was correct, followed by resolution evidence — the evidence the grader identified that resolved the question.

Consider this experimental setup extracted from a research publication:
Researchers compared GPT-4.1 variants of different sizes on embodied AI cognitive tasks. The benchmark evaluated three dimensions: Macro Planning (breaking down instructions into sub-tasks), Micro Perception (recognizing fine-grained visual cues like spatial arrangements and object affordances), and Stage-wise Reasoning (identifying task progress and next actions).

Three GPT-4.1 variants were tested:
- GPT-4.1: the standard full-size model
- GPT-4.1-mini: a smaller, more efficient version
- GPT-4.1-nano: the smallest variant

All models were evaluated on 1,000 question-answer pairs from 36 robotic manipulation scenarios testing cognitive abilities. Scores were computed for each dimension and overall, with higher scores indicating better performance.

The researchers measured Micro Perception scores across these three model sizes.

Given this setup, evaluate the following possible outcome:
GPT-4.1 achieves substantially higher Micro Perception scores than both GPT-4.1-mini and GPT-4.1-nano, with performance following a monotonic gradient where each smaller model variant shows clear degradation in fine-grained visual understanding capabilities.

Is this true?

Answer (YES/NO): NO